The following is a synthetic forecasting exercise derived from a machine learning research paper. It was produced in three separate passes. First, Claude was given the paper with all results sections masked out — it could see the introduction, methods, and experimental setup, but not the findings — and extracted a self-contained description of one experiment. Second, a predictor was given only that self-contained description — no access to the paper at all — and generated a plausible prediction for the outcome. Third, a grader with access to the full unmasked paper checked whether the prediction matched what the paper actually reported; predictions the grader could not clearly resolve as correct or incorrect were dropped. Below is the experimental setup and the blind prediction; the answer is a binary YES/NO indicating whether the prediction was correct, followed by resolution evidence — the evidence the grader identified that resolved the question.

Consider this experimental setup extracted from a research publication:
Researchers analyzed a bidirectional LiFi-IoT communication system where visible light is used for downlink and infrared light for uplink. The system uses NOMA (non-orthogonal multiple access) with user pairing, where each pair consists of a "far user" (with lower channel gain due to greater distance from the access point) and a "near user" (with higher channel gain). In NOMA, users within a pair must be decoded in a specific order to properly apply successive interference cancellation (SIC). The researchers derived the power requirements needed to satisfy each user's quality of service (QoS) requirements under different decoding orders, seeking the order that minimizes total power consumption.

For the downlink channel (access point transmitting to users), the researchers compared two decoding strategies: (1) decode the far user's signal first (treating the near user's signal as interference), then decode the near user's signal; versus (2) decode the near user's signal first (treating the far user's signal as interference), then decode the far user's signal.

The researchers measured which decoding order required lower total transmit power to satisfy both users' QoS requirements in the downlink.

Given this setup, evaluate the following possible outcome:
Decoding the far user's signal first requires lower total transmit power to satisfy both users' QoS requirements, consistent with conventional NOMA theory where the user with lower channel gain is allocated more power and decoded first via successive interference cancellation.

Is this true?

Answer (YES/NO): YES